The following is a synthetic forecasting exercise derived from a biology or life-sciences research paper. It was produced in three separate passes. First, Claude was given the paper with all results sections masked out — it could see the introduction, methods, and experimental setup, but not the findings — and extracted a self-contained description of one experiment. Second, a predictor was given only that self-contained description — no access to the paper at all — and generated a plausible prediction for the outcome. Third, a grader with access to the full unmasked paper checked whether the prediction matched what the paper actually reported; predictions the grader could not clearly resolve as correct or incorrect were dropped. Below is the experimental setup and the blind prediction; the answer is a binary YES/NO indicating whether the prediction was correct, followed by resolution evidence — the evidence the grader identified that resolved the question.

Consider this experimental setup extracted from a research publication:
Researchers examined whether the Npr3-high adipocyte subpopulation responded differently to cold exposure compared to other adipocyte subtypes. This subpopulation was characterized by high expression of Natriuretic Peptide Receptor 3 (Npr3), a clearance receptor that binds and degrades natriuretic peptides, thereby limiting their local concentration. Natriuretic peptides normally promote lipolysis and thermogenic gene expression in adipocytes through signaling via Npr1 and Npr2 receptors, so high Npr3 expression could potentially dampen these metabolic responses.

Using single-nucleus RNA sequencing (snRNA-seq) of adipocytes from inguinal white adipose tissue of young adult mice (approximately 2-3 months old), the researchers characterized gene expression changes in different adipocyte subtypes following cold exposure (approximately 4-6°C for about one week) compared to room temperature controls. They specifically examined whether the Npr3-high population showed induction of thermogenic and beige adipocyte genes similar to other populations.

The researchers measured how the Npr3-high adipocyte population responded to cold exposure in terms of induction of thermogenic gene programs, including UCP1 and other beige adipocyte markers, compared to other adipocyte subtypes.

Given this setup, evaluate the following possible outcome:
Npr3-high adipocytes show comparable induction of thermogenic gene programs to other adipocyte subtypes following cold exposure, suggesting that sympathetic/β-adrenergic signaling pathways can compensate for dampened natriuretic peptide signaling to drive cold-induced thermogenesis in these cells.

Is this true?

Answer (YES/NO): NO